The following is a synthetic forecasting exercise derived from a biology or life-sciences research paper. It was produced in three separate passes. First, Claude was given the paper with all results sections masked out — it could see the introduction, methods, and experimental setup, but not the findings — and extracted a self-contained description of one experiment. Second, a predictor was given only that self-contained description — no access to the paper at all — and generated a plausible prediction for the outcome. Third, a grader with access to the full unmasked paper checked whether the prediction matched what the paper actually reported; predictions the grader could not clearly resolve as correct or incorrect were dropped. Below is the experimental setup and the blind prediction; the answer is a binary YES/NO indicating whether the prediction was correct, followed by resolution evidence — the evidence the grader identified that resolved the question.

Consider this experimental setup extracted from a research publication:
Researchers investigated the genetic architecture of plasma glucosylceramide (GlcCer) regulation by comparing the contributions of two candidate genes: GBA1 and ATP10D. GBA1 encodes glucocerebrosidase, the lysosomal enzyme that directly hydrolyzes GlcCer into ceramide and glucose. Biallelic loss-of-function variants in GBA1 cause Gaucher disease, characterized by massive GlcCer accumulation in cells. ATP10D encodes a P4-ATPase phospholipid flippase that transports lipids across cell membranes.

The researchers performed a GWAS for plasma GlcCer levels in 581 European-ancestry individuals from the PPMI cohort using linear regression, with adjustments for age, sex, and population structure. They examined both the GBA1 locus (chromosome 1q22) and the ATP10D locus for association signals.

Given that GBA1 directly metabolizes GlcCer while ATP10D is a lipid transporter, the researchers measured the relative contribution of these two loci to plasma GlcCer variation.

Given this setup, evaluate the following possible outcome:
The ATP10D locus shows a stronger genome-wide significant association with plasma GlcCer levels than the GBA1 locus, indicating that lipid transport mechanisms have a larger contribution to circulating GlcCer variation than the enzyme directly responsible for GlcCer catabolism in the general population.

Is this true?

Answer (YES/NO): YES